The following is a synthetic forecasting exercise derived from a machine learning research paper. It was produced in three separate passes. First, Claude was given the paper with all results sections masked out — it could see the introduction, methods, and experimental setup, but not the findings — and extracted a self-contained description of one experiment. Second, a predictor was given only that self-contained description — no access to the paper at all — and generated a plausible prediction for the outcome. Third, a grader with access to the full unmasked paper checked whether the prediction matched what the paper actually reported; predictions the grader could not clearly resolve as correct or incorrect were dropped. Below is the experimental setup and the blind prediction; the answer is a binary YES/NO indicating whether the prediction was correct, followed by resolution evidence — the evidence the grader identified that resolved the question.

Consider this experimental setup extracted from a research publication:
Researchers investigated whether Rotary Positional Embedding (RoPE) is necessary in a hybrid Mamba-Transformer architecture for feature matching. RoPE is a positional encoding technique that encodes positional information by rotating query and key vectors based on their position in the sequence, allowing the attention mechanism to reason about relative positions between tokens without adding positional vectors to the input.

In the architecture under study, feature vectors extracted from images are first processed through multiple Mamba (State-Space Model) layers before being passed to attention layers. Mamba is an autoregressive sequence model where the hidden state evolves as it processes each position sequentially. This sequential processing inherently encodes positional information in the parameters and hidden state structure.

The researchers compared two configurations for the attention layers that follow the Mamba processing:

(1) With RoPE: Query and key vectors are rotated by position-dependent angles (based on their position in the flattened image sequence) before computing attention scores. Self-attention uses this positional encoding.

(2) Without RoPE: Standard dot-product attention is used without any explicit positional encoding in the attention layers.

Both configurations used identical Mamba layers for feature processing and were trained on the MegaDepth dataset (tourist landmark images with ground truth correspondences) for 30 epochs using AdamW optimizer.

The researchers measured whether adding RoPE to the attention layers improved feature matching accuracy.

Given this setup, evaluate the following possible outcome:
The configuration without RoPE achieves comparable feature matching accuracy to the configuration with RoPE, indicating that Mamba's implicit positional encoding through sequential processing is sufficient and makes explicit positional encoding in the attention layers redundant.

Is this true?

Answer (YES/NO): YES